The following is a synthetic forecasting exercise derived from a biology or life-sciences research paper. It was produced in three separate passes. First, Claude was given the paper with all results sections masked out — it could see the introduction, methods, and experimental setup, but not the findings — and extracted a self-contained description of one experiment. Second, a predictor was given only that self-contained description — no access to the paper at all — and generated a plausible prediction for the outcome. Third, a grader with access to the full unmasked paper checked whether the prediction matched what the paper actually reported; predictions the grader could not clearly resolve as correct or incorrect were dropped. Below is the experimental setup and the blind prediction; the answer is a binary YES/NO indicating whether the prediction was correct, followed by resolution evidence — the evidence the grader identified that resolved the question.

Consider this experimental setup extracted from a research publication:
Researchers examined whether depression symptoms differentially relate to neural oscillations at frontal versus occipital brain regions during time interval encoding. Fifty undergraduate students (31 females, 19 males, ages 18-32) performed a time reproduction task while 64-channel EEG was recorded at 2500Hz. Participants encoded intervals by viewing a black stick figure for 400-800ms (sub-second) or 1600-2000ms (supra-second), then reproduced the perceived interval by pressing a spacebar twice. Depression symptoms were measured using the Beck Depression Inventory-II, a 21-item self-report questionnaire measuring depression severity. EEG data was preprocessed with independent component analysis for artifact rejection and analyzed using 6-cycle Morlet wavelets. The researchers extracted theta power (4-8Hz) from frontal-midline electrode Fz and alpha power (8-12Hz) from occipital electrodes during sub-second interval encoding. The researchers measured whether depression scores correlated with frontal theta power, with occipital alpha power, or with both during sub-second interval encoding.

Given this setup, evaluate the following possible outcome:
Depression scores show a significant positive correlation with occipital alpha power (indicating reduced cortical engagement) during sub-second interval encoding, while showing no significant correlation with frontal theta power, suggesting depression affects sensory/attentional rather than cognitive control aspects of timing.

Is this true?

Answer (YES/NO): NO